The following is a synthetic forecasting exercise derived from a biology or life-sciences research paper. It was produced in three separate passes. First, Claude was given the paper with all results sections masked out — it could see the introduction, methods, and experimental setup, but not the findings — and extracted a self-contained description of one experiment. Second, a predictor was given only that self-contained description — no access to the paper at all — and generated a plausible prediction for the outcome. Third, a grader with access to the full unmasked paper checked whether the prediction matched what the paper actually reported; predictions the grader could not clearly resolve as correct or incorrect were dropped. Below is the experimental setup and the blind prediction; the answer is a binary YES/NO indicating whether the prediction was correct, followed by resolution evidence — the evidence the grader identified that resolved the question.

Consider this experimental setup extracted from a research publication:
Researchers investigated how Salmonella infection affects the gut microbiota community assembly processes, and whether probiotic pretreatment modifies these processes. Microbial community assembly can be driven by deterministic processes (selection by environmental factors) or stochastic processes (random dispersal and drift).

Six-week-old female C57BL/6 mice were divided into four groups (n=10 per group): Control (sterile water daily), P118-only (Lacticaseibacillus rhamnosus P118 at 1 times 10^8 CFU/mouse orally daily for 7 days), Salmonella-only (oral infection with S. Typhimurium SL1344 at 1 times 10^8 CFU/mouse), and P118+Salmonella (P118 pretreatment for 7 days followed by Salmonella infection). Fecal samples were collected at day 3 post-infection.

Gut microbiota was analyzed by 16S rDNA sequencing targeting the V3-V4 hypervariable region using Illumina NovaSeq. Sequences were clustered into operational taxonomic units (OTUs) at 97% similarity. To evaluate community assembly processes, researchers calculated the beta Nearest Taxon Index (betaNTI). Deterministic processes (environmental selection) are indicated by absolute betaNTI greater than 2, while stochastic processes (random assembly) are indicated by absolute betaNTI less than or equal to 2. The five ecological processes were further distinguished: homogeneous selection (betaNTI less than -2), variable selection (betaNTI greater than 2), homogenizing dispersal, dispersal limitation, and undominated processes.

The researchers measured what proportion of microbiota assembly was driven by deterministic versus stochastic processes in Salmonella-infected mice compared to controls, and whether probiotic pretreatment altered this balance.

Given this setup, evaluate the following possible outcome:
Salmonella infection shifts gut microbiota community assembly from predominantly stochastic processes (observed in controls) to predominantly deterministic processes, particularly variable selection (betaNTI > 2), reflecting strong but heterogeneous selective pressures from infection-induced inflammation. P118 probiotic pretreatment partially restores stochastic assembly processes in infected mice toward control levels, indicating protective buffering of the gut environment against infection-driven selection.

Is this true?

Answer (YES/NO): NO